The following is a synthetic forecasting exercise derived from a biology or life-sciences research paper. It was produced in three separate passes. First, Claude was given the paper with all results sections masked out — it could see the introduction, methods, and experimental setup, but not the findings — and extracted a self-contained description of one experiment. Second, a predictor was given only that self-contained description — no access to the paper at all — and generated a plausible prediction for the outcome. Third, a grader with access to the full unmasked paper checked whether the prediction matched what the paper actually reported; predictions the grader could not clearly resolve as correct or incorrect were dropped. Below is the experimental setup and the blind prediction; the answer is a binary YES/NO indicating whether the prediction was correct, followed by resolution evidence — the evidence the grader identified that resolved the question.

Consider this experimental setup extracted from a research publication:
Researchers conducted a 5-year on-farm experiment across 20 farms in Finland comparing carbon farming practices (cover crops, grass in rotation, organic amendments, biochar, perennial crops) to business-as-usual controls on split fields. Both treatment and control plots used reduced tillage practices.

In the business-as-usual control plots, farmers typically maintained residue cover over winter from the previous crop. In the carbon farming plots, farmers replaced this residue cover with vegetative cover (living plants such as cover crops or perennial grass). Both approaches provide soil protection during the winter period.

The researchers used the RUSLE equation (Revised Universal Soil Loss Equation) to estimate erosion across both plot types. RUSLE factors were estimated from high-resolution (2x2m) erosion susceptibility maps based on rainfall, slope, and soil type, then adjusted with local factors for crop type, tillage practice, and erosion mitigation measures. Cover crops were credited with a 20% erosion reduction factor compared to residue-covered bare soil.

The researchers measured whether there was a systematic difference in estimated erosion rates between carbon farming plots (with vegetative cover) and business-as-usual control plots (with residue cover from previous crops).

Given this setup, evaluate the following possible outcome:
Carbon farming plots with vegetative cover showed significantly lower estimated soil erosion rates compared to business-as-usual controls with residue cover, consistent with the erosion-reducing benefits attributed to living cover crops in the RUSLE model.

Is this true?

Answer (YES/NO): NO